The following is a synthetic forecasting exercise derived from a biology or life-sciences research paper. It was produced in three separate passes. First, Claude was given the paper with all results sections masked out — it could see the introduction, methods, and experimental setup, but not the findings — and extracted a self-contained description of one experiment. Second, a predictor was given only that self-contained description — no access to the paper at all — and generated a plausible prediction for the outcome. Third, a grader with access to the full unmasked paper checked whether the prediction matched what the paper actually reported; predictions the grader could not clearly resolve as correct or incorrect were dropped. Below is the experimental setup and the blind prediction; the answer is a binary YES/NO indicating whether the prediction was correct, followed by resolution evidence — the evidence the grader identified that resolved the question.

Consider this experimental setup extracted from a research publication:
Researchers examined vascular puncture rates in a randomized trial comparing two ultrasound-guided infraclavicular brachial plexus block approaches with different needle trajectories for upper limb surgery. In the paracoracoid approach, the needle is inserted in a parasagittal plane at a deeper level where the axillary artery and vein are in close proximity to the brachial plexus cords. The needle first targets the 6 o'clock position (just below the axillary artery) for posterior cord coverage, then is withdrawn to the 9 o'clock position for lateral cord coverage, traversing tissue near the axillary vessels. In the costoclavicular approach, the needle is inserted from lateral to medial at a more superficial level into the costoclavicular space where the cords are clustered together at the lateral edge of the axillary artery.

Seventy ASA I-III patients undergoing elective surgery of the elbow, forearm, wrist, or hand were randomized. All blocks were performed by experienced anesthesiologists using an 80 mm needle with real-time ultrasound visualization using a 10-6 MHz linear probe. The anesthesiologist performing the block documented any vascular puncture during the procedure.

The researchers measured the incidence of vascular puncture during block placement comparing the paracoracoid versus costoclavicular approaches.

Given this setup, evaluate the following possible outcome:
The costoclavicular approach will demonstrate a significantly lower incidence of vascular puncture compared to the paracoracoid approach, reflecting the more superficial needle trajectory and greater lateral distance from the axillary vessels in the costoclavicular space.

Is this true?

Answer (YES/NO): NO